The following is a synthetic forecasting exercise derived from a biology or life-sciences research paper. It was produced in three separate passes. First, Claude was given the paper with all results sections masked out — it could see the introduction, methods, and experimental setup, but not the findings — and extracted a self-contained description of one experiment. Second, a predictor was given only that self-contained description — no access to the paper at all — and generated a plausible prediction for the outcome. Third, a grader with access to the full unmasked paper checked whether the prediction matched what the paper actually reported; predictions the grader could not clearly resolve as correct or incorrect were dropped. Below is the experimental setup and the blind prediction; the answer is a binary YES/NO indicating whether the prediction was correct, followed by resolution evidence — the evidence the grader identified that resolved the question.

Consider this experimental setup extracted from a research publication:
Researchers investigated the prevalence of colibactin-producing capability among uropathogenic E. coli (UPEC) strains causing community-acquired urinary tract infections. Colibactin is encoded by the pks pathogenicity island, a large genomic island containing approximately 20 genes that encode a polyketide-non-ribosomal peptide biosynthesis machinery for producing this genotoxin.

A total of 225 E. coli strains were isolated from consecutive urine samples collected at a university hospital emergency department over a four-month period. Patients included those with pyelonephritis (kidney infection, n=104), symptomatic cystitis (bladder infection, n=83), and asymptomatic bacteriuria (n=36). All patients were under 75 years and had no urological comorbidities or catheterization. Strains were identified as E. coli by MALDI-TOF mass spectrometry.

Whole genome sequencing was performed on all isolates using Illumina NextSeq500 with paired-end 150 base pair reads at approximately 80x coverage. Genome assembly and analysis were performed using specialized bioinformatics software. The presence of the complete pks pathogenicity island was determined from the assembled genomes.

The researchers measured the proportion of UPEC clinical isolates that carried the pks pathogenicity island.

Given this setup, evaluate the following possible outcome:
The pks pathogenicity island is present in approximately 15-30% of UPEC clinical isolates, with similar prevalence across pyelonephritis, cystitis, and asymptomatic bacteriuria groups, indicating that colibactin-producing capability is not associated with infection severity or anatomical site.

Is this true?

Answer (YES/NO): NO